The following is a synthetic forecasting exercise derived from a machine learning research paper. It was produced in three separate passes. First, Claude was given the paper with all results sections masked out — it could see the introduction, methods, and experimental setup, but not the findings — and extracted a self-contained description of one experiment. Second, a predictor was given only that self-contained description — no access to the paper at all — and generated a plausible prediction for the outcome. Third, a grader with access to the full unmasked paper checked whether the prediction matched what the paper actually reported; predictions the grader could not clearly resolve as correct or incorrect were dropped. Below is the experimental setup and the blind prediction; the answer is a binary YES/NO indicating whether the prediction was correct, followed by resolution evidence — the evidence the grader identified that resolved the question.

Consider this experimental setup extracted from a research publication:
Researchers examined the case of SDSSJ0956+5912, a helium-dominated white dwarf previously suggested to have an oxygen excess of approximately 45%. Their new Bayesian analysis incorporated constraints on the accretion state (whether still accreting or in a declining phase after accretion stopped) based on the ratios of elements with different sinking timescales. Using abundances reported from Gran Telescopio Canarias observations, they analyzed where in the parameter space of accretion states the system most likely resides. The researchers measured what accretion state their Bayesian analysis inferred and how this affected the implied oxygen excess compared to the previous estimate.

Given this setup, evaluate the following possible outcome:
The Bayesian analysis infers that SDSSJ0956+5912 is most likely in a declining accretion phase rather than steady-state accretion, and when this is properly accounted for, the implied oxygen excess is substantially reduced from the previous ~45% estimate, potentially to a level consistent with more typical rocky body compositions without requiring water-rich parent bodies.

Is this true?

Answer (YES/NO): YES